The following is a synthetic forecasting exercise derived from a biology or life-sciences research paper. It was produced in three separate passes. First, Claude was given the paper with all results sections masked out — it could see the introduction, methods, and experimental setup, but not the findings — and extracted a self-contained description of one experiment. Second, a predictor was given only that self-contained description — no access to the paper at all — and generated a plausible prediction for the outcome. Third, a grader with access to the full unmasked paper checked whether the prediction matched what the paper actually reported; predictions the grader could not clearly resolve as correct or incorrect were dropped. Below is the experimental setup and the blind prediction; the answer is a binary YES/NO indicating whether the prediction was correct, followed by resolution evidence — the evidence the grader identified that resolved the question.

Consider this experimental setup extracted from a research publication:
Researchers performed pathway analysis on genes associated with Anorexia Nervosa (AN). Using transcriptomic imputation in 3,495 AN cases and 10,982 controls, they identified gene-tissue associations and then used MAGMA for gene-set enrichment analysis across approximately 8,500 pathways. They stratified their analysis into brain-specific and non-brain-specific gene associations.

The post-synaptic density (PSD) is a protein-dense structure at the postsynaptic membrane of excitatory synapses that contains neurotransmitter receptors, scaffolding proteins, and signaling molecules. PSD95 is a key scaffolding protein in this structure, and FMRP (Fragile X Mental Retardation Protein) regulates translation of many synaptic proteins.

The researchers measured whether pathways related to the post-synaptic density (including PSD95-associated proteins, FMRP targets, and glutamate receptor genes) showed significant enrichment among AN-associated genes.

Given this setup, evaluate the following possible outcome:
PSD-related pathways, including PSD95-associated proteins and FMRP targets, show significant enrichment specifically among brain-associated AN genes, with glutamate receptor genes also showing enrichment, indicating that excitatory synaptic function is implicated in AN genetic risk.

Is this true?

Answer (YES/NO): NO